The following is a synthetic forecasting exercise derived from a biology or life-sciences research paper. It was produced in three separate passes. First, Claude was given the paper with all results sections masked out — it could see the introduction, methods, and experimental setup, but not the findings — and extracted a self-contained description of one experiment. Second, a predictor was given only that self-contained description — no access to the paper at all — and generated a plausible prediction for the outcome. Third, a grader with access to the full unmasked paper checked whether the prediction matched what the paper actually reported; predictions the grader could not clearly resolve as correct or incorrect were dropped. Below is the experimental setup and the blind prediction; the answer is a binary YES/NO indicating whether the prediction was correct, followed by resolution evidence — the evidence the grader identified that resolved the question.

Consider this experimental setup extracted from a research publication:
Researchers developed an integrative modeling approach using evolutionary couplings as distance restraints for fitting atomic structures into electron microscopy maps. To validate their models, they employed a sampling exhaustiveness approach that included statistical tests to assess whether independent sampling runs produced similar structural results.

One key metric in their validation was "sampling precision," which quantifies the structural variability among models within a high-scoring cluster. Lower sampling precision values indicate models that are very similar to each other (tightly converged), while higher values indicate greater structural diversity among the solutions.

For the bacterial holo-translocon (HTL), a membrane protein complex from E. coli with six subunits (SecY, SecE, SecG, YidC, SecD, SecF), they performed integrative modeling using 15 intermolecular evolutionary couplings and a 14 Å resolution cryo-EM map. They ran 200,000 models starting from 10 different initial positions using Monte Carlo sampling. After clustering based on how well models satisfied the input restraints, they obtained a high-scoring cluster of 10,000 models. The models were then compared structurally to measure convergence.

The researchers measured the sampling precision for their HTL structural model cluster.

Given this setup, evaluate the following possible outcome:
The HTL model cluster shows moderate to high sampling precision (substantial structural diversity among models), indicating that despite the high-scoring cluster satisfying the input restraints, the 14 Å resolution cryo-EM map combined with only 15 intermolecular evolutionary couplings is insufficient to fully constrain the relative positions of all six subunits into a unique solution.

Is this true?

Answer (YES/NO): YES